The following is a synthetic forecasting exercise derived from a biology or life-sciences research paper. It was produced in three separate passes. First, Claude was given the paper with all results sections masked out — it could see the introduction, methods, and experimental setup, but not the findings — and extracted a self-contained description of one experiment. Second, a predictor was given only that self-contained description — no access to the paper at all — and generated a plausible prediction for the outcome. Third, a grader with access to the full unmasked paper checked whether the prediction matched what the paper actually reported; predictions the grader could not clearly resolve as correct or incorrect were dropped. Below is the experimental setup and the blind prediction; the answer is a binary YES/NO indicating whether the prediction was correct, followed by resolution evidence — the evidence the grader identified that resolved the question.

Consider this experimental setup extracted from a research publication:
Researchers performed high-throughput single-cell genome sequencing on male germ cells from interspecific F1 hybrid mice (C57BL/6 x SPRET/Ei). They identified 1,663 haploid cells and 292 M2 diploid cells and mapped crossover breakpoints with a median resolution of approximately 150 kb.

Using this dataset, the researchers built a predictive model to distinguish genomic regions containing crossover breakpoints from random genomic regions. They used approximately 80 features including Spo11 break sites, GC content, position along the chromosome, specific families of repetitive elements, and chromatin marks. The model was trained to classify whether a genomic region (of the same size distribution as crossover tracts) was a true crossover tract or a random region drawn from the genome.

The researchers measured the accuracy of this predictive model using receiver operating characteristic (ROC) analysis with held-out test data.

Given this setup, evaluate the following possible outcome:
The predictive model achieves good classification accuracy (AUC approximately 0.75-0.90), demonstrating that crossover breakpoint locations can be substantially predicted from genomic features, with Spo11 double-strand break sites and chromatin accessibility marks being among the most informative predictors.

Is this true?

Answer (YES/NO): NO